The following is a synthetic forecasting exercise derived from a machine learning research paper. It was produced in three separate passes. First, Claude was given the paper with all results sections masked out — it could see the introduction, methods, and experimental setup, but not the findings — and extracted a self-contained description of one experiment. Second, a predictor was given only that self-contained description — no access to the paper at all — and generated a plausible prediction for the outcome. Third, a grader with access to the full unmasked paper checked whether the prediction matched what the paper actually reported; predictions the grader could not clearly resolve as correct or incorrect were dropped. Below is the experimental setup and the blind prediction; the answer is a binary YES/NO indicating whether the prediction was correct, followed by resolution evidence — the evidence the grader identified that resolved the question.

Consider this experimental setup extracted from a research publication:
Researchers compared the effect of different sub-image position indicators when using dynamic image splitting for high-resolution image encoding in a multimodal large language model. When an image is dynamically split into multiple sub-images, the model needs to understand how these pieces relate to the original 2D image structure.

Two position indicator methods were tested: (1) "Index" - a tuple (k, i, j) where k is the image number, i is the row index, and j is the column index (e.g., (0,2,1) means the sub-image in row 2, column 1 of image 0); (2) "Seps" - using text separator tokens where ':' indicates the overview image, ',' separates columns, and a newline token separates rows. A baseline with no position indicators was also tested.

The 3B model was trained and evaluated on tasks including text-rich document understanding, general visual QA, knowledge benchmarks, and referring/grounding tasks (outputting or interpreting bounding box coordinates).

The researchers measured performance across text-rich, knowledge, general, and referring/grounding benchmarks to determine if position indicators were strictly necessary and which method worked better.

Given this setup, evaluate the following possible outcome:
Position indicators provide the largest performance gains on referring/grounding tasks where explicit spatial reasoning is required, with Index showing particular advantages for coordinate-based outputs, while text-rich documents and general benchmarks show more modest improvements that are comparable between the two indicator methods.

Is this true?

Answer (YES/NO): NO